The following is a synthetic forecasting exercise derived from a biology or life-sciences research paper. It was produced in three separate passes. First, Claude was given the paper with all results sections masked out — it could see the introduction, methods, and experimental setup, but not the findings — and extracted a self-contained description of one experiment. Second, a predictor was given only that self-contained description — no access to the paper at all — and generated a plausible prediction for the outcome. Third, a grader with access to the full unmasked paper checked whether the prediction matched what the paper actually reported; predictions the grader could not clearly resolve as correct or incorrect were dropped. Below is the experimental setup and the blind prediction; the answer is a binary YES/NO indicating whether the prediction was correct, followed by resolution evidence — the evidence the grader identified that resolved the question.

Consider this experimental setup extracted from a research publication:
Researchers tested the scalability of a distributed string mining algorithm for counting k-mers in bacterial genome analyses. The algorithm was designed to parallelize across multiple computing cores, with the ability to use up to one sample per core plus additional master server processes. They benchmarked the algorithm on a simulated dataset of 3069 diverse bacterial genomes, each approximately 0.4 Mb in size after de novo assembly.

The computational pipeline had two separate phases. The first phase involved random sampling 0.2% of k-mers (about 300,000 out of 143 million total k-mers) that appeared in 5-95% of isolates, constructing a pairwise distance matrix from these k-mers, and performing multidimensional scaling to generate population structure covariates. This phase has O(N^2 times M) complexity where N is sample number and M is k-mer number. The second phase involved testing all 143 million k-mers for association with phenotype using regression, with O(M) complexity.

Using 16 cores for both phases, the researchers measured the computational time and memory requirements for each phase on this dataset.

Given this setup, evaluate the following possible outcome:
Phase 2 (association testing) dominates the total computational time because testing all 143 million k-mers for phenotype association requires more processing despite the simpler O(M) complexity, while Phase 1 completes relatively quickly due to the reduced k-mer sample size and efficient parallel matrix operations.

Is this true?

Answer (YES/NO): NO